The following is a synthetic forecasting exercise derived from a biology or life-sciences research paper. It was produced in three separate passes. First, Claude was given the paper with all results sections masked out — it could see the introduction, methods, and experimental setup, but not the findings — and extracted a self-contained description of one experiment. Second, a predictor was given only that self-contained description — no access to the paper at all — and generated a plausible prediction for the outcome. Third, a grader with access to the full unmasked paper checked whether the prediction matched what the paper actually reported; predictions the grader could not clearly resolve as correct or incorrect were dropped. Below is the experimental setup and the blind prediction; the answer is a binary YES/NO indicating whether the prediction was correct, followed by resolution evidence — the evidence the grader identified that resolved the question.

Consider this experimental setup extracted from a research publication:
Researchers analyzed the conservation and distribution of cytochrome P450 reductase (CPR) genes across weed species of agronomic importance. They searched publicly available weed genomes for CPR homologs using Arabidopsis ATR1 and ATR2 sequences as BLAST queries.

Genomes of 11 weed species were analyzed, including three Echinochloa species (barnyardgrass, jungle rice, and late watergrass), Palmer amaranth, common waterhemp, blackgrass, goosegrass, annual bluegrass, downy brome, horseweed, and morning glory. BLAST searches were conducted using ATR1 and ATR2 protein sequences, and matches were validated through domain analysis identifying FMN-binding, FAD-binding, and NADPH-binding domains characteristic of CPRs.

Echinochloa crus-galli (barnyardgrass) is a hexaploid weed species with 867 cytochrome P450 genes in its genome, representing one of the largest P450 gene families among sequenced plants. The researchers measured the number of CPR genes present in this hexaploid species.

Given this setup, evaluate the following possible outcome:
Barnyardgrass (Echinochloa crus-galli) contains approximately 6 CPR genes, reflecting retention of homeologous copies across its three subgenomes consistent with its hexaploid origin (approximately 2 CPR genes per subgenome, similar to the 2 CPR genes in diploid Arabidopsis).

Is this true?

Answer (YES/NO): NO